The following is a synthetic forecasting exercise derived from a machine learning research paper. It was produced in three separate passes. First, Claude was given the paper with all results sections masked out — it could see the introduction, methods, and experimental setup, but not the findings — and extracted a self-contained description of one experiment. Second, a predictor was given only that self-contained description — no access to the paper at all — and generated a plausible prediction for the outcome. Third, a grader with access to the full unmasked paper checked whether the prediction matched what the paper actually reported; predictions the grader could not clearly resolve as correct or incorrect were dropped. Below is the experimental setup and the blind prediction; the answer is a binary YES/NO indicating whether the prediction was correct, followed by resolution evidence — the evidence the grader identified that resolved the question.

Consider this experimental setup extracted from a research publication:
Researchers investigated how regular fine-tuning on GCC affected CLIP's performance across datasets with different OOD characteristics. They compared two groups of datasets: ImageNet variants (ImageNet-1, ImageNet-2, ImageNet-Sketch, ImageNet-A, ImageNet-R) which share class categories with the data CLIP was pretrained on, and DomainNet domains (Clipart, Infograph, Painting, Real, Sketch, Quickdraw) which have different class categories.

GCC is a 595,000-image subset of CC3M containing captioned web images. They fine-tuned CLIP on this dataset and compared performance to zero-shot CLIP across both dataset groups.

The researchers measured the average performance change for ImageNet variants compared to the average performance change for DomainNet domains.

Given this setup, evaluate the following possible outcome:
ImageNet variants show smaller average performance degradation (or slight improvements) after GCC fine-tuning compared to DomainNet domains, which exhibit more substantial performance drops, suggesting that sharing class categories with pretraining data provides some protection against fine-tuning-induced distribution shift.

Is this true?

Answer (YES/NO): NO